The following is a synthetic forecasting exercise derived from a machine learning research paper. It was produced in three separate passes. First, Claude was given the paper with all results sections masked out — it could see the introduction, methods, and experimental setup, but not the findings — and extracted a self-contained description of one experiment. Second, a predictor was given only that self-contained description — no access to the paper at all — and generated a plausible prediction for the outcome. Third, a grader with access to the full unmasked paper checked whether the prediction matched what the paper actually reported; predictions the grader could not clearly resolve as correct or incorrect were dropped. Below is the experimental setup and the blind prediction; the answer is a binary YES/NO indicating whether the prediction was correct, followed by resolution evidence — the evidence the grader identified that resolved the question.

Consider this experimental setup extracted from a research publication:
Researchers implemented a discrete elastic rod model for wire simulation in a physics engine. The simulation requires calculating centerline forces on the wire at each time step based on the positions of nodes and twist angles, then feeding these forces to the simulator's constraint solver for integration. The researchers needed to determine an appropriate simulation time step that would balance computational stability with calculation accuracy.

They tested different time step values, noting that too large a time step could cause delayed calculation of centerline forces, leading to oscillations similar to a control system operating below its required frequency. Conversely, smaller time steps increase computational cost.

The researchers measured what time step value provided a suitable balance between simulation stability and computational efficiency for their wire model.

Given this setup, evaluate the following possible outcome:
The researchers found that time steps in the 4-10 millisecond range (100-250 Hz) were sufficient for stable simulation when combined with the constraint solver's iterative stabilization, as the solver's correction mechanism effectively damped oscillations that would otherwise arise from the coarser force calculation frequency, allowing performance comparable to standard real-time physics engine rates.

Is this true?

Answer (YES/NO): NO